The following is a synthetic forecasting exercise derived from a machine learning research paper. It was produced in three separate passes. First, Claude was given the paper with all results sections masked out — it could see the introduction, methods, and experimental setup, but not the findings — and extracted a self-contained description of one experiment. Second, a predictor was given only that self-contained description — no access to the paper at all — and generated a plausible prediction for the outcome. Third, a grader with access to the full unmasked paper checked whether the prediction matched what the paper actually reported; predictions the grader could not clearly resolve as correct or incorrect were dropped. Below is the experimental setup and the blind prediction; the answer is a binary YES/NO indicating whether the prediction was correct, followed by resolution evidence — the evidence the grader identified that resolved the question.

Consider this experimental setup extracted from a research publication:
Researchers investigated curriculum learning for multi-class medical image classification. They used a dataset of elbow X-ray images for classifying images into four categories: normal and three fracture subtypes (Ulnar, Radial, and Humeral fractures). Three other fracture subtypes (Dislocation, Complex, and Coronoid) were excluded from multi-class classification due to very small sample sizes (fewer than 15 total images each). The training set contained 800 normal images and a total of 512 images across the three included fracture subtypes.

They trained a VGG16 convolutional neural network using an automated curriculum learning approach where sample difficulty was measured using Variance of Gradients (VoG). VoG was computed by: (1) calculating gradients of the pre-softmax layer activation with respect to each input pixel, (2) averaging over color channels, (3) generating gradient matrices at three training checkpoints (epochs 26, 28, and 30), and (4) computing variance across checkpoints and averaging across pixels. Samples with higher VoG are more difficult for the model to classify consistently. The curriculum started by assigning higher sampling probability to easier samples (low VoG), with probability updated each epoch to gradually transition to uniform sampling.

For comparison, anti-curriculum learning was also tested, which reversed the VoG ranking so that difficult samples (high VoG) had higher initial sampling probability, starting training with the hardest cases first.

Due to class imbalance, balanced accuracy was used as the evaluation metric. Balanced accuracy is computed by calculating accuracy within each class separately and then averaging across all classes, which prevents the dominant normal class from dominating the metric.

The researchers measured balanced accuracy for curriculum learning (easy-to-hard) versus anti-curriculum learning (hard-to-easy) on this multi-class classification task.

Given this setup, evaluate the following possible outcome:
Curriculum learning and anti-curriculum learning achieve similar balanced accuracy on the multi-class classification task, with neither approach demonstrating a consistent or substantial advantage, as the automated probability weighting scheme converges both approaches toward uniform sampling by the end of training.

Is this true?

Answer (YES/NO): NO